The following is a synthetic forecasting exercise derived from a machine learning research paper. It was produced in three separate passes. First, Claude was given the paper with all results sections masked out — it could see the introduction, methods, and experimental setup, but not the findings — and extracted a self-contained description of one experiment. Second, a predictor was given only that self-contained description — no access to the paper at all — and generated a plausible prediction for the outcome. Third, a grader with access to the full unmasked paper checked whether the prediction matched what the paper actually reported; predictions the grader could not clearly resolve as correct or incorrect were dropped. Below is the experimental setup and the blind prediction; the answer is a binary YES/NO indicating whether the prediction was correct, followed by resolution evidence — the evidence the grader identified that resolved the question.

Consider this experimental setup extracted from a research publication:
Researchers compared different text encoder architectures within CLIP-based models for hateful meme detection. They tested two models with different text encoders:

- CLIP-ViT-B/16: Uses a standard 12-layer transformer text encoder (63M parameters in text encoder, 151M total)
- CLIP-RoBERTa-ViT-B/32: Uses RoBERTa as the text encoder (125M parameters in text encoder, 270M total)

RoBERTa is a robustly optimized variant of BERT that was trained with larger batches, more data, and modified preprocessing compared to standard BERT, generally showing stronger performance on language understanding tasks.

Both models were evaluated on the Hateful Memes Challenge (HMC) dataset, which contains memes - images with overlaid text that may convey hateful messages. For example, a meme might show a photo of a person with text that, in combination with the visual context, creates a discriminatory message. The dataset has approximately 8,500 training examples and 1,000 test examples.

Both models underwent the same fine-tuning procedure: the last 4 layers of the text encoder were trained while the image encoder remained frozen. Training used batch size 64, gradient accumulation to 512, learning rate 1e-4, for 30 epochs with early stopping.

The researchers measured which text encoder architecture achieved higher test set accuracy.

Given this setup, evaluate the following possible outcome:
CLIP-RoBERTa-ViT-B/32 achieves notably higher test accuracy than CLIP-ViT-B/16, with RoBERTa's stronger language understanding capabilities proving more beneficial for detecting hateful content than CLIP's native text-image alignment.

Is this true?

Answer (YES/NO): NO